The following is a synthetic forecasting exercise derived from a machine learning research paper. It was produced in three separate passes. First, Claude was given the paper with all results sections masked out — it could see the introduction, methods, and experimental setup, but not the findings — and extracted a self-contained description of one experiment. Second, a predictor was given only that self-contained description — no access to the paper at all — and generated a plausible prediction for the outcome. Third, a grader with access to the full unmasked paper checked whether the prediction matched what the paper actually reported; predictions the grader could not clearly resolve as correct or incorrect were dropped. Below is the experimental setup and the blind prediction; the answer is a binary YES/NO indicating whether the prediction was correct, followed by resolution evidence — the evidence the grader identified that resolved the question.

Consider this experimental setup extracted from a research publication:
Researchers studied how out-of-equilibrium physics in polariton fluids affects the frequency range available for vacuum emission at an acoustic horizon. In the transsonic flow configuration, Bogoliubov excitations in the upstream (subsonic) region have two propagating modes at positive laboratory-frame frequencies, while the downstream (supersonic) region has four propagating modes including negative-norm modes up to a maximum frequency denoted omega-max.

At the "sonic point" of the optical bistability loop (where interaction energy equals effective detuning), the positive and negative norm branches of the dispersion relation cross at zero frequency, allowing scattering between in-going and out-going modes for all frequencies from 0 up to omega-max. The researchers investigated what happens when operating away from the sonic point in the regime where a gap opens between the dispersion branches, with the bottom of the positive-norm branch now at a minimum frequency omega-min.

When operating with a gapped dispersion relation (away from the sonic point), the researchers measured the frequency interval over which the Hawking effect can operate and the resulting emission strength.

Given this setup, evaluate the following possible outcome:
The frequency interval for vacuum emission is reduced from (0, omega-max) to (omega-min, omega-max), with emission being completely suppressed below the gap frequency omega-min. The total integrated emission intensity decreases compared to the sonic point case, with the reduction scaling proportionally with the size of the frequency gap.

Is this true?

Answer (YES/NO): NO